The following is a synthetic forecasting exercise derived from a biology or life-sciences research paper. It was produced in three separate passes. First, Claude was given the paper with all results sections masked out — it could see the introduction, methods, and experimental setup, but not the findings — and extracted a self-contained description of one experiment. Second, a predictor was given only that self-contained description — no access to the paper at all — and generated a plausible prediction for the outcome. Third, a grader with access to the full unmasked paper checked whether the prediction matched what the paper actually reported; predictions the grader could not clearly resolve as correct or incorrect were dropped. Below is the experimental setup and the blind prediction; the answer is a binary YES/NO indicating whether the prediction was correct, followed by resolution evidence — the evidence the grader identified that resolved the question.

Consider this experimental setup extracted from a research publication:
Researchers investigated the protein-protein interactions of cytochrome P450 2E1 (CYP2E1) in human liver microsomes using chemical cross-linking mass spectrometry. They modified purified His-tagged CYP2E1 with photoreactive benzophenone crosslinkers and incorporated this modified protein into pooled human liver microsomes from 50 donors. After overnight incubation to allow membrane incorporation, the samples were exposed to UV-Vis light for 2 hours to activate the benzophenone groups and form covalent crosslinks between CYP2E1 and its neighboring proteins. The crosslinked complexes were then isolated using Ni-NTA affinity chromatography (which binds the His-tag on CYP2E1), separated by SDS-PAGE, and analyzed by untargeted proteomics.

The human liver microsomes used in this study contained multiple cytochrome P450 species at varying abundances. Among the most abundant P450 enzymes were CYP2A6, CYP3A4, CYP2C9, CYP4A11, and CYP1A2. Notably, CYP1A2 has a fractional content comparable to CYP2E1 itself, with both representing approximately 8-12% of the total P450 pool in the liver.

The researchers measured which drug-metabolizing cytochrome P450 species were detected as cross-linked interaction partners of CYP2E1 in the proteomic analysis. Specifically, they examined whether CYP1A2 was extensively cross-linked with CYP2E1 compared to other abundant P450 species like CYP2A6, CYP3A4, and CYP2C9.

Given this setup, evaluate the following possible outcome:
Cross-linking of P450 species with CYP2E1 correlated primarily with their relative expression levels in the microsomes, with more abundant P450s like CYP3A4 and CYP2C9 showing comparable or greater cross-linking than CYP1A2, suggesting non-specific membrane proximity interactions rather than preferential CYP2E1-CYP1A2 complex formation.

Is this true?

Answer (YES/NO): NO